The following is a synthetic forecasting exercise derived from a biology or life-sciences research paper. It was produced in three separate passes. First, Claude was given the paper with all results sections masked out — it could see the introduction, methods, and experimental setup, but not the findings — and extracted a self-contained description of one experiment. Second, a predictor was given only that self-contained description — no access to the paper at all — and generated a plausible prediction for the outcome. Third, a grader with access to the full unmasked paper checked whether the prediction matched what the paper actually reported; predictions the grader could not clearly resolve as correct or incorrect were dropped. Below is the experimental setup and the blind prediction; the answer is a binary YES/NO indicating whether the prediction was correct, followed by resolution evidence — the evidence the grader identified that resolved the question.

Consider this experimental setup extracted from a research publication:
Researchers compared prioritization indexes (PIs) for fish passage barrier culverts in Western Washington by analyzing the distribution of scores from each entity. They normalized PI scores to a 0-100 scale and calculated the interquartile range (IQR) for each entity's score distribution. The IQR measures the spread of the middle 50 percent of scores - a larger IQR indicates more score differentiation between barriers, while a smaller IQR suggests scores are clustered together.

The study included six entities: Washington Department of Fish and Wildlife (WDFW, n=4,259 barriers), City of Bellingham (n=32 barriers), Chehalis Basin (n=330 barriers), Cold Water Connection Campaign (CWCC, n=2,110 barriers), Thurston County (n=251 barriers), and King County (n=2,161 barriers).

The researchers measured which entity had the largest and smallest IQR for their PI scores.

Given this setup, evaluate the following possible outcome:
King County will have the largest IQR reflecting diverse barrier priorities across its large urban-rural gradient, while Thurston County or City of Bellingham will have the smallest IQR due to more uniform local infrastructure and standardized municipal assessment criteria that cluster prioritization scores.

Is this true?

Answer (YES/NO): NO